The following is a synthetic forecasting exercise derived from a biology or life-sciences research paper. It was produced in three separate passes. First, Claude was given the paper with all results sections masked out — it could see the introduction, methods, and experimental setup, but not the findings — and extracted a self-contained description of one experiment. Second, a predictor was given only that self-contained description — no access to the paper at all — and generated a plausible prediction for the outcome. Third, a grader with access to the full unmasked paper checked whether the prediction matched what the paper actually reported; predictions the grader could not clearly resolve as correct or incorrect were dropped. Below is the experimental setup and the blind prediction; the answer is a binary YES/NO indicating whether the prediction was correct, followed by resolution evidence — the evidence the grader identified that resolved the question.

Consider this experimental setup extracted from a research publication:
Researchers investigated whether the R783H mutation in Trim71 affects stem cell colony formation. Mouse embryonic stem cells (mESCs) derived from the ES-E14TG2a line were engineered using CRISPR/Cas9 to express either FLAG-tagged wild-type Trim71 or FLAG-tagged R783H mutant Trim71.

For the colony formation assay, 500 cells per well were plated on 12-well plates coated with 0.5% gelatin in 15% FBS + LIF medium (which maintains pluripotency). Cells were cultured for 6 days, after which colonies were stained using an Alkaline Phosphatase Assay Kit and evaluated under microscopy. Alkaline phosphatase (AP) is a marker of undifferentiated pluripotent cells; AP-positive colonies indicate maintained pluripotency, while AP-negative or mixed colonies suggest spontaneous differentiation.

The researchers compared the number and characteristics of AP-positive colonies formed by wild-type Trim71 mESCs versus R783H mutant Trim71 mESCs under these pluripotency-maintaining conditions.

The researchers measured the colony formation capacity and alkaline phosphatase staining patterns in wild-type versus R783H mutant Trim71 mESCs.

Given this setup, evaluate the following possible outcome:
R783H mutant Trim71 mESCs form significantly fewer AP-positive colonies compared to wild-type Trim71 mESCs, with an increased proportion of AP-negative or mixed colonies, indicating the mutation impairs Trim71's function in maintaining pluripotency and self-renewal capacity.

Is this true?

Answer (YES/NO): NO